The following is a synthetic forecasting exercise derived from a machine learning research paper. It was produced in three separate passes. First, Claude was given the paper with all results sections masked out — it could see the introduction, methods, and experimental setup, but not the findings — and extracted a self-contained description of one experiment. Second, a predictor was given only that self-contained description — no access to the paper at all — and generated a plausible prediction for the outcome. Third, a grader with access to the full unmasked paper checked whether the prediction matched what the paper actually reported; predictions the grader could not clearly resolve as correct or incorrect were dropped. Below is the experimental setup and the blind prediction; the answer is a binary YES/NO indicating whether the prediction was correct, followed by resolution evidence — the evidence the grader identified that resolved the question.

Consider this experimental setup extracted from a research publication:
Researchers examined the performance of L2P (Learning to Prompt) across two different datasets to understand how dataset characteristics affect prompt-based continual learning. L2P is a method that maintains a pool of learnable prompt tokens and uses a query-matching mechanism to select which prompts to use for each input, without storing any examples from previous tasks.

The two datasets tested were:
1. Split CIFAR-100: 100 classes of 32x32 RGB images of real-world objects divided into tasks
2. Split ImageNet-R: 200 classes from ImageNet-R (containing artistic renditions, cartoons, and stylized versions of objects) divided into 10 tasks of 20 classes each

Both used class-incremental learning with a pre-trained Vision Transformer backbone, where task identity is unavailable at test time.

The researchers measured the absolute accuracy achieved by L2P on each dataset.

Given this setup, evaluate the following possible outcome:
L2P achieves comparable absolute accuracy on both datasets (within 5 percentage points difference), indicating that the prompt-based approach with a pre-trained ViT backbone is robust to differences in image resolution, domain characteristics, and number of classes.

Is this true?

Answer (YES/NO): NO